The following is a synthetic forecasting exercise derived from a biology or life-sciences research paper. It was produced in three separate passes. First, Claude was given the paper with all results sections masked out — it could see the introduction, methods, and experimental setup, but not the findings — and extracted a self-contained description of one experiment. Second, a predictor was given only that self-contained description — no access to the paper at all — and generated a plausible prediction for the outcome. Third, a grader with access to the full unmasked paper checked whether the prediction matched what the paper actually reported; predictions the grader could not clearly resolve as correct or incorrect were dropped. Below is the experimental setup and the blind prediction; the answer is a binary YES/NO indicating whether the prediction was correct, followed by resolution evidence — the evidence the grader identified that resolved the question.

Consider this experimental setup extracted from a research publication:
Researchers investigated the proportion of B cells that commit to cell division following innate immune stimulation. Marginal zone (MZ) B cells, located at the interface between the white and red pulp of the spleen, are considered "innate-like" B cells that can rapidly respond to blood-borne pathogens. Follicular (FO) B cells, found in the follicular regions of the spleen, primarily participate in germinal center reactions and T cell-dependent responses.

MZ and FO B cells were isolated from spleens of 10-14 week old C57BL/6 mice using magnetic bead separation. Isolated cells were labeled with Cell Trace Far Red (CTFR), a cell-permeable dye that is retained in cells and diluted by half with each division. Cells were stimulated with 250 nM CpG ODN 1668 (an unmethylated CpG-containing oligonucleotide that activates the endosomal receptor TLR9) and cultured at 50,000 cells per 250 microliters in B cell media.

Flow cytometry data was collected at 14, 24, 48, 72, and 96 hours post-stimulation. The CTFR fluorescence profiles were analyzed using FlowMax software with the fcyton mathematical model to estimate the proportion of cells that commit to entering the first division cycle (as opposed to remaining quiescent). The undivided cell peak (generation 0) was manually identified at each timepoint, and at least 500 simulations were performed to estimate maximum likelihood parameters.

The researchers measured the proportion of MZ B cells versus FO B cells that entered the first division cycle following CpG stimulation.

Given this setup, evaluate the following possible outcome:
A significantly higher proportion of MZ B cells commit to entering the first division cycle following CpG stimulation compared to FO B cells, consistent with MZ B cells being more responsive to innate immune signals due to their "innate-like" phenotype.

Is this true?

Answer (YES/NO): NO